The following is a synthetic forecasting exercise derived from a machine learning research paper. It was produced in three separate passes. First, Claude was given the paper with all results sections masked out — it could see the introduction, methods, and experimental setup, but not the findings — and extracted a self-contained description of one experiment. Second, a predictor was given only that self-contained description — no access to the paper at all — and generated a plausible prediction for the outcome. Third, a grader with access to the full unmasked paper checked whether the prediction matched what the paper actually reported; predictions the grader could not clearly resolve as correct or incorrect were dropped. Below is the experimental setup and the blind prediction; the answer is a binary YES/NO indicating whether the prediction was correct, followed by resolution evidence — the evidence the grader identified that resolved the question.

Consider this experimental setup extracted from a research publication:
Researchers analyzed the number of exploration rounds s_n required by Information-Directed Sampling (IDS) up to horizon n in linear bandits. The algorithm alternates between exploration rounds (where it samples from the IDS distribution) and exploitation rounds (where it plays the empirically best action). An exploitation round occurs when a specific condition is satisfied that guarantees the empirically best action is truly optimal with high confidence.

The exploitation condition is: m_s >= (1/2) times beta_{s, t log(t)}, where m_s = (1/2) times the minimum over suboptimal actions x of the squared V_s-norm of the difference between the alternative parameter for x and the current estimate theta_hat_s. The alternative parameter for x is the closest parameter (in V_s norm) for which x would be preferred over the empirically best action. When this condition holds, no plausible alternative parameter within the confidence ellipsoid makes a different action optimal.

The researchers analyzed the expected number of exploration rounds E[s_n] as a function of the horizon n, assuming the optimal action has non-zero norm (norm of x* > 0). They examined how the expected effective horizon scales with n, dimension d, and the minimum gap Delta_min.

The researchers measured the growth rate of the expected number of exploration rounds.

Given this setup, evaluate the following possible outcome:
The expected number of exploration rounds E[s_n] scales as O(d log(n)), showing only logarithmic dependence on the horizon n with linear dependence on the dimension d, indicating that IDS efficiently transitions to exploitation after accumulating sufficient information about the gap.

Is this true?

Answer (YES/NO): NO